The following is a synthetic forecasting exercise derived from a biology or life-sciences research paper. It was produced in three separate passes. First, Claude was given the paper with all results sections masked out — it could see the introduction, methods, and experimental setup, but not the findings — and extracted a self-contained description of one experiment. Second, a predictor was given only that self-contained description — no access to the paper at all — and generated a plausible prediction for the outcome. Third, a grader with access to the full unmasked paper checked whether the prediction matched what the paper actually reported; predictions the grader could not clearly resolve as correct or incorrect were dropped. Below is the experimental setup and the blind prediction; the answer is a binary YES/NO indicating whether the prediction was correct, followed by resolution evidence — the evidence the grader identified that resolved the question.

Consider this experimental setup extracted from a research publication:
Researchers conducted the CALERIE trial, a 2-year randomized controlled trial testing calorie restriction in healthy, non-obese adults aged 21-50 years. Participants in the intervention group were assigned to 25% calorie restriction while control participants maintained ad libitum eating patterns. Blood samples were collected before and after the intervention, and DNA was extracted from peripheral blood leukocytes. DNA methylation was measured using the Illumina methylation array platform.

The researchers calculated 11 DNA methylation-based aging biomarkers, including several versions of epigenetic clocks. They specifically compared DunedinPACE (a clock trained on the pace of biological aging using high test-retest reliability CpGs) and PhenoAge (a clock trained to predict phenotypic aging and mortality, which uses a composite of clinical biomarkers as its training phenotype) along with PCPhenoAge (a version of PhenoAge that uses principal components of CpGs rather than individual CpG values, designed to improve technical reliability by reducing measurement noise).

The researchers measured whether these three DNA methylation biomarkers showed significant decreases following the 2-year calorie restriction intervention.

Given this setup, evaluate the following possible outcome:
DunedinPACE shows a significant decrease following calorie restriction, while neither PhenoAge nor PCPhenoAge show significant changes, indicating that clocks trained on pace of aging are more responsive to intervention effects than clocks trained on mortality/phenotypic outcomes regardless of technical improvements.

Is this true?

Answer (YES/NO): NO